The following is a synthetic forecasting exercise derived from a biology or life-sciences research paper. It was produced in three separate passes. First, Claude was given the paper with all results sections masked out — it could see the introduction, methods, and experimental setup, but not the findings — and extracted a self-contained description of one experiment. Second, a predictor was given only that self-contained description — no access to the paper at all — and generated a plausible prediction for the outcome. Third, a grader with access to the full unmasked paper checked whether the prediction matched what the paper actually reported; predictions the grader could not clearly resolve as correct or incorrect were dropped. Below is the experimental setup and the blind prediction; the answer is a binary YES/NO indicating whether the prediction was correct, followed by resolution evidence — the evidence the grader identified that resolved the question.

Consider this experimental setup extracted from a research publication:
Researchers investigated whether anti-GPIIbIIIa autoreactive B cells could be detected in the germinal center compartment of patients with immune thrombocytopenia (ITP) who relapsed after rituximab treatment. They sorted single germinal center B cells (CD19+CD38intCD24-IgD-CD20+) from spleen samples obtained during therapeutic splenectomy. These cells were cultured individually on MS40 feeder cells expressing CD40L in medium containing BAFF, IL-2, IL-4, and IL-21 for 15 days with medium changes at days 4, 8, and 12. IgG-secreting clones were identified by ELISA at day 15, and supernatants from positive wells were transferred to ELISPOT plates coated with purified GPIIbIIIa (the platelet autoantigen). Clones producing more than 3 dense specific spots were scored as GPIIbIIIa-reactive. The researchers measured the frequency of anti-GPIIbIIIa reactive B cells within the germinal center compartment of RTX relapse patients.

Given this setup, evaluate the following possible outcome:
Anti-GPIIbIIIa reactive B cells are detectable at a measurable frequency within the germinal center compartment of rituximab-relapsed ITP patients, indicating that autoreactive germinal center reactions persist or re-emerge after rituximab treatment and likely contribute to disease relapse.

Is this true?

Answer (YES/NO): YES